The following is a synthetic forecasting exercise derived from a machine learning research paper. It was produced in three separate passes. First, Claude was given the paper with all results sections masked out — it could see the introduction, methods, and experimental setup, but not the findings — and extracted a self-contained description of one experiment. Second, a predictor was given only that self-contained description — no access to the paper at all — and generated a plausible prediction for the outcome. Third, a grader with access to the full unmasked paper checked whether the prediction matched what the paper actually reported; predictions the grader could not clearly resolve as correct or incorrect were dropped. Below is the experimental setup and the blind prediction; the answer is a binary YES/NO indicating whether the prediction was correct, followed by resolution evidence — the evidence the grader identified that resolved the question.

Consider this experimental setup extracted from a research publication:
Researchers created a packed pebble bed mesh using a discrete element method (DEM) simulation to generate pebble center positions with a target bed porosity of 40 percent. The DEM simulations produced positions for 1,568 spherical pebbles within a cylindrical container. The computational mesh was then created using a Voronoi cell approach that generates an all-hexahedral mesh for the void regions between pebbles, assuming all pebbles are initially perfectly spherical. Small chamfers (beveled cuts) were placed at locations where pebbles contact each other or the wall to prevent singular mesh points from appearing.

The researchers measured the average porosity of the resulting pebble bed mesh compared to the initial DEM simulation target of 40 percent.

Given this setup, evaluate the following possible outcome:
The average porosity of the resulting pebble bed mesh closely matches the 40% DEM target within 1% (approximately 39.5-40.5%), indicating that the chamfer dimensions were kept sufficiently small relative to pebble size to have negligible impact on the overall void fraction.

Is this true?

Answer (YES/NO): NO